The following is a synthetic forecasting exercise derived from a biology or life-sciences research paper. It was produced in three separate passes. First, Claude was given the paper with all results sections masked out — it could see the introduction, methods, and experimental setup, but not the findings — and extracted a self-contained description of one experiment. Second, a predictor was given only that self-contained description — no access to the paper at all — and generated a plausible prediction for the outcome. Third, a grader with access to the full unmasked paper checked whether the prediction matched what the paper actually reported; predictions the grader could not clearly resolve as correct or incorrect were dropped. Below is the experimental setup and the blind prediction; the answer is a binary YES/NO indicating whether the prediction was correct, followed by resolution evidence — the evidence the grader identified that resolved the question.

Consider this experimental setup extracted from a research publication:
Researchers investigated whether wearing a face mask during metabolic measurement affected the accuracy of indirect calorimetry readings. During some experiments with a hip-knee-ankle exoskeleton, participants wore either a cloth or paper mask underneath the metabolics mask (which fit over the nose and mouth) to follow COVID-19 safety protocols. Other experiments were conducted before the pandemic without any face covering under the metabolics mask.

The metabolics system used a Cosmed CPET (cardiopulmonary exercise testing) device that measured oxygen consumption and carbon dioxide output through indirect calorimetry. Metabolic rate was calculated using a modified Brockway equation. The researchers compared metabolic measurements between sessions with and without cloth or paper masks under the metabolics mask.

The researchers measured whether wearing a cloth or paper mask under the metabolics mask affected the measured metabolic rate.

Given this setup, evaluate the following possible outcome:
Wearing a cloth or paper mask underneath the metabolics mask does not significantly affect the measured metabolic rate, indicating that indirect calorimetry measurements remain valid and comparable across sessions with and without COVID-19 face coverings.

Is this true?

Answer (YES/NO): NO